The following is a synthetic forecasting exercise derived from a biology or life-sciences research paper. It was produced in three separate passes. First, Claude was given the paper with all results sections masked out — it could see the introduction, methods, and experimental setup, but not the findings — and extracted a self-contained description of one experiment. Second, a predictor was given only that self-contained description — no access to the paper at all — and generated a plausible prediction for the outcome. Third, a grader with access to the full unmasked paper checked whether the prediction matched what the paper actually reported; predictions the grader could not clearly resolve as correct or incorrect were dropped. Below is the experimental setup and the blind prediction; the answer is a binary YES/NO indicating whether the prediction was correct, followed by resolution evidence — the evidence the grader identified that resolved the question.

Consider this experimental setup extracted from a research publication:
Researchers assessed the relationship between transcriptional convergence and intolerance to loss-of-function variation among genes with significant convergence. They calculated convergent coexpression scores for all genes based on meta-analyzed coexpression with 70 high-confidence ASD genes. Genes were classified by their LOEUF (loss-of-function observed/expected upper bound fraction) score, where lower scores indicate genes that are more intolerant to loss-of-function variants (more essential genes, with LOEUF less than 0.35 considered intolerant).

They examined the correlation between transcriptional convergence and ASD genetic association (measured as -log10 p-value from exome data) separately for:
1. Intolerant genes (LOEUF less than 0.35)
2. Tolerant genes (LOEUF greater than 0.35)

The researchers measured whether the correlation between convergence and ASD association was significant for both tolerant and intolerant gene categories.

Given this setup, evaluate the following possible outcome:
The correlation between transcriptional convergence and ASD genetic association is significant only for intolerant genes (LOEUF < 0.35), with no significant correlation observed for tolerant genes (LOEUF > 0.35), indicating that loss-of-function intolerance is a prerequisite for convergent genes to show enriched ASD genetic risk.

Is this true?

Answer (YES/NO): NO